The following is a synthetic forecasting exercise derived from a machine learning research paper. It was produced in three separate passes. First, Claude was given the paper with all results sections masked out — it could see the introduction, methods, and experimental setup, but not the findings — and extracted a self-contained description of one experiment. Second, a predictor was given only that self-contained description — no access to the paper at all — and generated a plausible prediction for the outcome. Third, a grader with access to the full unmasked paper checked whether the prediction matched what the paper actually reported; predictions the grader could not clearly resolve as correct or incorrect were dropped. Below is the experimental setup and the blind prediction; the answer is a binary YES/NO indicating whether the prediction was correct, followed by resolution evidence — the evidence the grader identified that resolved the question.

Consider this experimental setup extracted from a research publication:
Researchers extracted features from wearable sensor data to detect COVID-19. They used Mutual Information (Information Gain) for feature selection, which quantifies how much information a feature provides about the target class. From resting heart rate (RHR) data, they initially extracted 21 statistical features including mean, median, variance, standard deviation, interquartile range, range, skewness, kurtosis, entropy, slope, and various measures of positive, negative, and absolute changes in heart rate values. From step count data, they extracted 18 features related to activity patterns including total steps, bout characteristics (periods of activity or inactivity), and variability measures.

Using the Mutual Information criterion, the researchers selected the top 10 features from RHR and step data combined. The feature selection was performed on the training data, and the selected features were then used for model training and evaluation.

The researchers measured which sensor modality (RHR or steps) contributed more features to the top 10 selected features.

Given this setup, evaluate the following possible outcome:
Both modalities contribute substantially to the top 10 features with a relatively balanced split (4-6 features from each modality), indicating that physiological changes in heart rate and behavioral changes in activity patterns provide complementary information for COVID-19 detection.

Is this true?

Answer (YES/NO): NO